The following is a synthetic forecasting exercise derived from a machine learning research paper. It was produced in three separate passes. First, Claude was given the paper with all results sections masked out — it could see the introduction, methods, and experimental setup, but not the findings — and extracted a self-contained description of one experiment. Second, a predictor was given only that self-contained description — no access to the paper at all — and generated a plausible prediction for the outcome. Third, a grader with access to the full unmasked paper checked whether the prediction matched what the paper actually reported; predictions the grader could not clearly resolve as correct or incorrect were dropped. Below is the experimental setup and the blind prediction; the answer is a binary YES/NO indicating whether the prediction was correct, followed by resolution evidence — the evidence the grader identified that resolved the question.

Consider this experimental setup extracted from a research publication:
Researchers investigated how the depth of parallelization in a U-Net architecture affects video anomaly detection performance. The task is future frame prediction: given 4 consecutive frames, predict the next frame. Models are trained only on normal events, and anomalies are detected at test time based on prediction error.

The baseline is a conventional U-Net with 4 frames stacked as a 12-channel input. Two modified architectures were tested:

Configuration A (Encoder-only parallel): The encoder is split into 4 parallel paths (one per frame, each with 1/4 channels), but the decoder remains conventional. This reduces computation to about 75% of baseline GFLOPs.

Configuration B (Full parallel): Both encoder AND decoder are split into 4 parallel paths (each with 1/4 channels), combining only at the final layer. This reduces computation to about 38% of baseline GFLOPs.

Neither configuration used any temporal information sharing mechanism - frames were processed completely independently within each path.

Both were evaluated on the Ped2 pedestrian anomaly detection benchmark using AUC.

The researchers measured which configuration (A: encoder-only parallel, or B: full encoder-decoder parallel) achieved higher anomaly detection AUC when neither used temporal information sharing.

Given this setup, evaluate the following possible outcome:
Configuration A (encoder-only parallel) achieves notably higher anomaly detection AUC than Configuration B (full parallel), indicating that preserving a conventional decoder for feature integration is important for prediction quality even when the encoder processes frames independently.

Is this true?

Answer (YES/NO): YES